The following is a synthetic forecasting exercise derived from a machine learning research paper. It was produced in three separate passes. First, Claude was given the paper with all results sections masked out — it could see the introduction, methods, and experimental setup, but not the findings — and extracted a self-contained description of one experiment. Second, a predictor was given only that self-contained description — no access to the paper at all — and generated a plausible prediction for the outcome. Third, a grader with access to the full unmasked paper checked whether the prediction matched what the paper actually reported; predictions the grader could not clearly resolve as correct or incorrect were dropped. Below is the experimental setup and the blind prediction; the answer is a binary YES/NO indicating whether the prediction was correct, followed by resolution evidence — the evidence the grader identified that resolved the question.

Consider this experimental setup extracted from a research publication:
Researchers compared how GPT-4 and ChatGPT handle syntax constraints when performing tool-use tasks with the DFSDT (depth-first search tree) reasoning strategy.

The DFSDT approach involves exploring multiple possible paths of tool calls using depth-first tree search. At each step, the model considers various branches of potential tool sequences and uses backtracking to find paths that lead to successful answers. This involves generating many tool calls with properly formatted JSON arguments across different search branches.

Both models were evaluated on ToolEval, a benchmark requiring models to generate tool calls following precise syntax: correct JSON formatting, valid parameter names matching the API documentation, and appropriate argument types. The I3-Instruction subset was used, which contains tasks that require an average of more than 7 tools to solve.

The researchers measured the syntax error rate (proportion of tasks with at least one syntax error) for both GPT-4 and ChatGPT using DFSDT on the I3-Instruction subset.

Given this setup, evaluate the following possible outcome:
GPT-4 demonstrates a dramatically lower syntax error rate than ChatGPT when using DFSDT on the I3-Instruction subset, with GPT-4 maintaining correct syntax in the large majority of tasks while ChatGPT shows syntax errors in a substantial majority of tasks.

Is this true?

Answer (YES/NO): NO